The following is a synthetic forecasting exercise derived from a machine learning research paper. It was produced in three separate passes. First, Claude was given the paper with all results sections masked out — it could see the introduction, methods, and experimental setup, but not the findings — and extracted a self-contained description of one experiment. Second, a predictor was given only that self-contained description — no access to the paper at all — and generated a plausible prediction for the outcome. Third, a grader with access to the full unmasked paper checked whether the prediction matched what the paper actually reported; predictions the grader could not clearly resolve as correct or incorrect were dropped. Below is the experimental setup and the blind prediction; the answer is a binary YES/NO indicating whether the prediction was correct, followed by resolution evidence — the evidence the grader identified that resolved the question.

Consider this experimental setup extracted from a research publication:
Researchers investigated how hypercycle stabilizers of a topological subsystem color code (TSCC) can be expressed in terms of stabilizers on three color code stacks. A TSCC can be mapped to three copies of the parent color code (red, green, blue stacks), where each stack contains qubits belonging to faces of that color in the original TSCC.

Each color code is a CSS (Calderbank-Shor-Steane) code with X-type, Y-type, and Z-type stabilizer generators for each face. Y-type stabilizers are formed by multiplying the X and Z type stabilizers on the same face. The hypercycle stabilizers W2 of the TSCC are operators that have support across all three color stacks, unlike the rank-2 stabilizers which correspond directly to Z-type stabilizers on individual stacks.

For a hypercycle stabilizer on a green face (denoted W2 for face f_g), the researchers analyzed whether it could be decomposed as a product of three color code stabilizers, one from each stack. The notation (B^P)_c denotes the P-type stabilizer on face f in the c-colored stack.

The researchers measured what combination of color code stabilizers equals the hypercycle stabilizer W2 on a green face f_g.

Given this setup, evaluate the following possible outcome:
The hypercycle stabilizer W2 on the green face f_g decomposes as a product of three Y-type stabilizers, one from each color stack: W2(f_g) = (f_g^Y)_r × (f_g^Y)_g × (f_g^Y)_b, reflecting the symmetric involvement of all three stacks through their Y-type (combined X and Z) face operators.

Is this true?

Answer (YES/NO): NO